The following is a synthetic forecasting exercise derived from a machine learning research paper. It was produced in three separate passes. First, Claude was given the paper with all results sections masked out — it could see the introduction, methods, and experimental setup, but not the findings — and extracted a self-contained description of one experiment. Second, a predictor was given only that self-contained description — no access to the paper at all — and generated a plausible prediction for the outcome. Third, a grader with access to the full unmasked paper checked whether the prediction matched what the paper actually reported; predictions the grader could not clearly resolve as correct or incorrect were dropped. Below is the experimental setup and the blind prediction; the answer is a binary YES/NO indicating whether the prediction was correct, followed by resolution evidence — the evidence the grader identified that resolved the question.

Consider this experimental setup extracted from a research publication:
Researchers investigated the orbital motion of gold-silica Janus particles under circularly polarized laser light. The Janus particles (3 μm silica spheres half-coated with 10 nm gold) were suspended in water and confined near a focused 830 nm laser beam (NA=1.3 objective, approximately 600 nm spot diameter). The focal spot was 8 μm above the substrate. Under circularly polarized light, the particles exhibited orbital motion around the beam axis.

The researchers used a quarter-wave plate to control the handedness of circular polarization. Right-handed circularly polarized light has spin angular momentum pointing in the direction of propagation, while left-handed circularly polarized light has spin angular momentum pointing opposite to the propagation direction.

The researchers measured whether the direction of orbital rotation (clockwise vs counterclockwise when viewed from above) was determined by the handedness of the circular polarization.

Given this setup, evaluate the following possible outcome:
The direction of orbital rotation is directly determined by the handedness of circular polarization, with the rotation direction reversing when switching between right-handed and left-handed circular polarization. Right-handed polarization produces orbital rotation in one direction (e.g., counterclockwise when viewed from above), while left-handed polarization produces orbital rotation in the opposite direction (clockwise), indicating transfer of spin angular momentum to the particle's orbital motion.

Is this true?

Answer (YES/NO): YES